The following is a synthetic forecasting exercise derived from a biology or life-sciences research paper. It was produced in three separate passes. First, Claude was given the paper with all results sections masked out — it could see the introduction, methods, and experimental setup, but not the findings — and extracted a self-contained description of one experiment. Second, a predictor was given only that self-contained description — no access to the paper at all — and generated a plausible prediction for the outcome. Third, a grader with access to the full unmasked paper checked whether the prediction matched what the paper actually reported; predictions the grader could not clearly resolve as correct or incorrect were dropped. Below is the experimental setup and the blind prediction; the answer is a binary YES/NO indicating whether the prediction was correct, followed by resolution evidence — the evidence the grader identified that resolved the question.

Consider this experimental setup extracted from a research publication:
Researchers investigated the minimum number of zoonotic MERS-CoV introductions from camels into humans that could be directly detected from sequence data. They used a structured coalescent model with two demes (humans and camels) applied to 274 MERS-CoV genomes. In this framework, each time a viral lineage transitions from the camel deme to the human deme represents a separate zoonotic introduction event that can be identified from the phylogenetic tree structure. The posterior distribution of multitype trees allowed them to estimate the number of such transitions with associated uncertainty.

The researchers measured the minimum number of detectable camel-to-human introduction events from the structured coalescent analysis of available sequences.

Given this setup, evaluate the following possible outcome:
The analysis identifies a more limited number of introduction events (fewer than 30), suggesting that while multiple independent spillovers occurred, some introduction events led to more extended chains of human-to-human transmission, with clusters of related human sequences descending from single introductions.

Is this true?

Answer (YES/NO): NO